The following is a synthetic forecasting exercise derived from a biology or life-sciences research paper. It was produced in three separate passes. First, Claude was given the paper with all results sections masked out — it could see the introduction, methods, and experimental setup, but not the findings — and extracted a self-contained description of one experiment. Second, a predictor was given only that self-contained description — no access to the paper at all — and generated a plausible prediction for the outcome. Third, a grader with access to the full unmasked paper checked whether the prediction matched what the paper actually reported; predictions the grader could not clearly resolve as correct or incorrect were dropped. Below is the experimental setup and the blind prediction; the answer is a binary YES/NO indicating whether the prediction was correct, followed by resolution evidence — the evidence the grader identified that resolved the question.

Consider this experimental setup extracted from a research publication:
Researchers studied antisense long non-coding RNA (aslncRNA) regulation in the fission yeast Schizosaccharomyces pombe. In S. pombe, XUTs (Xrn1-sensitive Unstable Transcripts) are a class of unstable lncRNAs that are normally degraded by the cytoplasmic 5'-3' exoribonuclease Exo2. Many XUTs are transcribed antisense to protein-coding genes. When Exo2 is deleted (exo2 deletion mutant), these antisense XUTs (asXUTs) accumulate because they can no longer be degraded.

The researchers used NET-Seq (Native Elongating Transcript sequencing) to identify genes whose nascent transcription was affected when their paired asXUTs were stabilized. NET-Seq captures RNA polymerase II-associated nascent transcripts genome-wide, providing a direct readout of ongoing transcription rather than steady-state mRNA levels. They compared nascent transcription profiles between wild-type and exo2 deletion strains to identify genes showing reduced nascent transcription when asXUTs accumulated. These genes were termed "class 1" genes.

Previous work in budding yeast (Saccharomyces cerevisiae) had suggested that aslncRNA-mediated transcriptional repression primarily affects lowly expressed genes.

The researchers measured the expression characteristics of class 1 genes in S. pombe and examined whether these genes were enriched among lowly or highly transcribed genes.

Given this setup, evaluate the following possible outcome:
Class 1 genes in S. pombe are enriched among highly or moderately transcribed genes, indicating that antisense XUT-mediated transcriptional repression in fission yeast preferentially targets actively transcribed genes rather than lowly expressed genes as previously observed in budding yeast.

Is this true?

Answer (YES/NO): YES